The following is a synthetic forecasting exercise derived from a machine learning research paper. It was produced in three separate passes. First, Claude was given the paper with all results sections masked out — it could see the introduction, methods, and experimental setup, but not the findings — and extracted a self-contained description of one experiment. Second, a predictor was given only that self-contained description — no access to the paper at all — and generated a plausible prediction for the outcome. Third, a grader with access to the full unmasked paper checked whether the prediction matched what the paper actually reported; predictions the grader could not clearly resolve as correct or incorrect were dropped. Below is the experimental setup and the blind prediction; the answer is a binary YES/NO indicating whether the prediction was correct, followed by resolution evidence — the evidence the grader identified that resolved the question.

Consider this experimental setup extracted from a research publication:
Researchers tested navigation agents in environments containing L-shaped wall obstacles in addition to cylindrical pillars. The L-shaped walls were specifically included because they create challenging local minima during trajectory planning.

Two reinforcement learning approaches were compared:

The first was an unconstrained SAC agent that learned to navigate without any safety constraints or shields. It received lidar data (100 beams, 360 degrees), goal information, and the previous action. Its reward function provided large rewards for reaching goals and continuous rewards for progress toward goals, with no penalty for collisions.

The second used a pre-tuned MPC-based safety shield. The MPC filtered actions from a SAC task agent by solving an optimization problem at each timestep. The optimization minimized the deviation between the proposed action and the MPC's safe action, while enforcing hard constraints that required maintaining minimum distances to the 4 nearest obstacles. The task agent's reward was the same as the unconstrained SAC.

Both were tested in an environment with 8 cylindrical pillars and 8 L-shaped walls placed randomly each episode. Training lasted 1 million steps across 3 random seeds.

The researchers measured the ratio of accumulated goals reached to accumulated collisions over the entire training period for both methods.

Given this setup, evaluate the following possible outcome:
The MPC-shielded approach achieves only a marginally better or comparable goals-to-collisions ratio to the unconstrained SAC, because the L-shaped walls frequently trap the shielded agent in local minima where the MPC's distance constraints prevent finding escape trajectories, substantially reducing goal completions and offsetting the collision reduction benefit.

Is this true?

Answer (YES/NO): NO